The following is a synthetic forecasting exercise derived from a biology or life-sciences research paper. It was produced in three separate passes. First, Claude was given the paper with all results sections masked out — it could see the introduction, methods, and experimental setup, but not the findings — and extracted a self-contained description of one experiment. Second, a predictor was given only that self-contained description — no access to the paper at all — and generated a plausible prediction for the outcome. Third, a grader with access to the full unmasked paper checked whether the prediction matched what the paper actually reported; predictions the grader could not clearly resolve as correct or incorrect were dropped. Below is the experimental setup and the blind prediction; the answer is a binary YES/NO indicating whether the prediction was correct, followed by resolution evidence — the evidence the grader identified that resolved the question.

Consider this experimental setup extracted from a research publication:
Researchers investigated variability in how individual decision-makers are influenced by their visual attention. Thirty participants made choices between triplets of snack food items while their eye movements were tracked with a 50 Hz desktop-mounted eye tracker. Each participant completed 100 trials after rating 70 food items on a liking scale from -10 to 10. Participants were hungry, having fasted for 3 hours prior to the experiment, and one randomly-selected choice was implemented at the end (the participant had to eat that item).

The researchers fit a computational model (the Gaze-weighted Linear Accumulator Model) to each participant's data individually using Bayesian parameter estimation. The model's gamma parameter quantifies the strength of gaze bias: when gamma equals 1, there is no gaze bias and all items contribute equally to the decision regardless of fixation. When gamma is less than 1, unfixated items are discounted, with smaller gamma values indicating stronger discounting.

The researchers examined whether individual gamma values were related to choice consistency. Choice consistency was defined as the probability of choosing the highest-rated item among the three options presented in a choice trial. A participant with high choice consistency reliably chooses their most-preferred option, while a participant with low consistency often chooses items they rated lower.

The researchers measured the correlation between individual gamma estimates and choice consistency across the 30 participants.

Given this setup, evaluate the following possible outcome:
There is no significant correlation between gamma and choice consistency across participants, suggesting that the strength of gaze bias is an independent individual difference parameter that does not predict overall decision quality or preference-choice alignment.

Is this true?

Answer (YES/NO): NO